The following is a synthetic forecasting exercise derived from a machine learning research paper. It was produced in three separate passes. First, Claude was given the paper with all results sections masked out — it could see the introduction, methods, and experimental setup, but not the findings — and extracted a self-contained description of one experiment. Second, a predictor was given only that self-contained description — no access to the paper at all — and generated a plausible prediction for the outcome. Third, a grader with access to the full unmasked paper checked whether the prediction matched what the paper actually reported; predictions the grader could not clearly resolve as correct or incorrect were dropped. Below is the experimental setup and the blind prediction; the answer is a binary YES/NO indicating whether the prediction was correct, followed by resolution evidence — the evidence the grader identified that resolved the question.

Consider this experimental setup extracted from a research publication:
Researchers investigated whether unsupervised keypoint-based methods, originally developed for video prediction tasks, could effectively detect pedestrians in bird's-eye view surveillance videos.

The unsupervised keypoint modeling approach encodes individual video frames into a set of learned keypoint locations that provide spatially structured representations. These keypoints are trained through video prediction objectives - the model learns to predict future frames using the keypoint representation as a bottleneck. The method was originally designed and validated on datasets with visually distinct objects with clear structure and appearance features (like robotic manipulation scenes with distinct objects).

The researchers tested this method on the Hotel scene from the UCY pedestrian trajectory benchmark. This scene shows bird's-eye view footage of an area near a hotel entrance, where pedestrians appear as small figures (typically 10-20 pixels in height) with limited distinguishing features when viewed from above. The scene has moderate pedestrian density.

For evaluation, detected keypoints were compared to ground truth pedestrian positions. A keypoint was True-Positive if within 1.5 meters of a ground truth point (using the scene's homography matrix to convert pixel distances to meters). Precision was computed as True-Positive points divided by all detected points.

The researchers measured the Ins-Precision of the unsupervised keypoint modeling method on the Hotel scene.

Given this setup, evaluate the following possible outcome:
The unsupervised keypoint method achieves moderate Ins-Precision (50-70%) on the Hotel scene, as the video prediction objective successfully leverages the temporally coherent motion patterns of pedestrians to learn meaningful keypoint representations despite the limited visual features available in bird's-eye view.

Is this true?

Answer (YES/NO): NO